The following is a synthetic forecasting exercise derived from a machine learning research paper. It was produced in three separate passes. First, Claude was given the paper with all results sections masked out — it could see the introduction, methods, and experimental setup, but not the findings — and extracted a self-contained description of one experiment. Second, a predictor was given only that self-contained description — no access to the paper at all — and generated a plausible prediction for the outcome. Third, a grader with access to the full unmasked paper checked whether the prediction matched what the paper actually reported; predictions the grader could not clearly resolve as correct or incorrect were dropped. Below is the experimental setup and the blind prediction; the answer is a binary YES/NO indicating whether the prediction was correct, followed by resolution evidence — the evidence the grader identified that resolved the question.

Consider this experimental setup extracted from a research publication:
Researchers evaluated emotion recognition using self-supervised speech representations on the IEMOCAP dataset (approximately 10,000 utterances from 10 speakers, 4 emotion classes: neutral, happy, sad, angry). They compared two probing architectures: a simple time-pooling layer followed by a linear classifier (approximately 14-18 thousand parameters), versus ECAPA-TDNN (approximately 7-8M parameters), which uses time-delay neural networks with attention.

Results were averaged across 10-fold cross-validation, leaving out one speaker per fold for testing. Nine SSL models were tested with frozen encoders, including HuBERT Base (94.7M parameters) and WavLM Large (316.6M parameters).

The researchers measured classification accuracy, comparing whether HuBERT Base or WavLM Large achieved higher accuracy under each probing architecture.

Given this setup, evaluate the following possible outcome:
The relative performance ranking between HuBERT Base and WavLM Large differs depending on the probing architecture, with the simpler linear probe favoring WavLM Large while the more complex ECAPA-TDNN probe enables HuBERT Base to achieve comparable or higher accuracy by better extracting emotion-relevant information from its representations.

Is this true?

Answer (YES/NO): YES